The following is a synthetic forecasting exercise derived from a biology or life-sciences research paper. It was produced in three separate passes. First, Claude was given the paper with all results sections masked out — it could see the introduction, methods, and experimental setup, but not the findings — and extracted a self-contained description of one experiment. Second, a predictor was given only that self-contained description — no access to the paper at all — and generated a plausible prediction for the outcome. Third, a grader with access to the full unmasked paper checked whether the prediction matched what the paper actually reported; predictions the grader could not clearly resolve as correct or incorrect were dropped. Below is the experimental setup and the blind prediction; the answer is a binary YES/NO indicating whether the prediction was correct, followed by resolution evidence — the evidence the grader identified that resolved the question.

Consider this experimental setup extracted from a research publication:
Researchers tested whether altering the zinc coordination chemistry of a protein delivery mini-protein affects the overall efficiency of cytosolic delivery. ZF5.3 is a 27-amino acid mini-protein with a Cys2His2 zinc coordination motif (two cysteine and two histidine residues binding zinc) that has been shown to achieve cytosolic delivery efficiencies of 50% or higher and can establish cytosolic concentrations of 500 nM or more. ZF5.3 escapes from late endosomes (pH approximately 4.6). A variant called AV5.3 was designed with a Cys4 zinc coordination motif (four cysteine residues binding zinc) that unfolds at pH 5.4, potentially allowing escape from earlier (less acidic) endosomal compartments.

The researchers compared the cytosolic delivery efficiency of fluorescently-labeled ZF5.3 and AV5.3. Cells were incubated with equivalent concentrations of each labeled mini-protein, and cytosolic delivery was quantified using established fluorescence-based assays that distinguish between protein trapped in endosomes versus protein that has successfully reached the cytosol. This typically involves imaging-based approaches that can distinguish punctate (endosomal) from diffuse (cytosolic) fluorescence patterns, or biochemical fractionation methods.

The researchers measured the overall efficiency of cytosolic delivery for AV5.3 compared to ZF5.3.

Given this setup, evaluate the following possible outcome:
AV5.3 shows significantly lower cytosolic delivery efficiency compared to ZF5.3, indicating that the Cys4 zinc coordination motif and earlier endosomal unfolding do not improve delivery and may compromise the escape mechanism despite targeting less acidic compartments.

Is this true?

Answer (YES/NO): NO